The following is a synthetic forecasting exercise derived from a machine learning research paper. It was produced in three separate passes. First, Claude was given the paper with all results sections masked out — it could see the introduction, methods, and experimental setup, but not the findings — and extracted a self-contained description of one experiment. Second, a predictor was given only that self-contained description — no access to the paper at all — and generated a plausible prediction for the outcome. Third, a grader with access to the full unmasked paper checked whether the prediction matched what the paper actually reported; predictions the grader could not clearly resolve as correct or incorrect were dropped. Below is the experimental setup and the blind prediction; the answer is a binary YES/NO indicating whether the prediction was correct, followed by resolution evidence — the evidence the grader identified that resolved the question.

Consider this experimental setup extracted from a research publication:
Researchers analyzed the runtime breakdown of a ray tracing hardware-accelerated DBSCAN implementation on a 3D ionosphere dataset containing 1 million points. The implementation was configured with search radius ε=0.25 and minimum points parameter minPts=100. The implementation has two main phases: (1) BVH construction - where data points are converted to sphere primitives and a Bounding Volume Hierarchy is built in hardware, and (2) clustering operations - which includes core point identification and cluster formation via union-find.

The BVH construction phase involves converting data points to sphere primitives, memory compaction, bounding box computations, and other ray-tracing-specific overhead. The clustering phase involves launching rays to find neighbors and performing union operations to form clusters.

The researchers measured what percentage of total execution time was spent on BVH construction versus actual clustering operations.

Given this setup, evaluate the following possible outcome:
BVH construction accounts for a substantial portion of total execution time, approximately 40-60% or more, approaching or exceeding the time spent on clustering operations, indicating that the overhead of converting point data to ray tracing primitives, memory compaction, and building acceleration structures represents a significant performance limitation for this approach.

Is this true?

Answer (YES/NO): YES